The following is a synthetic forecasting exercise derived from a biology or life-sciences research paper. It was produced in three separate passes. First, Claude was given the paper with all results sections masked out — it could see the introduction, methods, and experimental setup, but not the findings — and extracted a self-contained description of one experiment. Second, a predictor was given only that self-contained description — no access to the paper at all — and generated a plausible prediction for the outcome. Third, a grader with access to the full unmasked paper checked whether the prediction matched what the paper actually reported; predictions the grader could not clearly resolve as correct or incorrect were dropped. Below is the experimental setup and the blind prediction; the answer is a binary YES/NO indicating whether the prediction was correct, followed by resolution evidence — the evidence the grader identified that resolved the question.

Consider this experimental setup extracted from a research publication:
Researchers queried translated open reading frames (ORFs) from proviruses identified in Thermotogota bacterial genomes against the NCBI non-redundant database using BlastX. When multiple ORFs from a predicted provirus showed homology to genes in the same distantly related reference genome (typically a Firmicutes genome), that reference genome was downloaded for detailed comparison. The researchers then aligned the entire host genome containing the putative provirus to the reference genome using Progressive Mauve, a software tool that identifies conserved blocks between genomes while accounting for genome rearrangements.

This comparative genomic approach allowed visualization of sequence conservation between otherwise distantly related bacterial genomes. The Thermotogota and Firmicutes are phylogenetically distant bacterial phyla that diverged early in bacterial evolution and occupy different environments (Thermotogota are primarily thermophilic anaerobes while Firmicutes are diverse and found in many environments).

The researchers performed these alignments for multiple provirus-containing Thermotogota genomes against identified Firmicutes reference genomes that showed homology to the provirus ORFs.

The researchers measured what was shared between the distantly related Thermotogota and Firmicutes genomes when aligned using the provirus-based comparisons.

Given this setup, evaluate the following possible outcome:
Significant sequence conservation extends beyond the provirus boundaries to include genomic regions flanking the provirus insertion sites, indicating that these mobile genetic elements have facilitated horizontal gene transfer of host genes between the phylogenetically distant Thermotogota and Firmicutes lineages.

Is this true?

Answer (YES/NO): NO